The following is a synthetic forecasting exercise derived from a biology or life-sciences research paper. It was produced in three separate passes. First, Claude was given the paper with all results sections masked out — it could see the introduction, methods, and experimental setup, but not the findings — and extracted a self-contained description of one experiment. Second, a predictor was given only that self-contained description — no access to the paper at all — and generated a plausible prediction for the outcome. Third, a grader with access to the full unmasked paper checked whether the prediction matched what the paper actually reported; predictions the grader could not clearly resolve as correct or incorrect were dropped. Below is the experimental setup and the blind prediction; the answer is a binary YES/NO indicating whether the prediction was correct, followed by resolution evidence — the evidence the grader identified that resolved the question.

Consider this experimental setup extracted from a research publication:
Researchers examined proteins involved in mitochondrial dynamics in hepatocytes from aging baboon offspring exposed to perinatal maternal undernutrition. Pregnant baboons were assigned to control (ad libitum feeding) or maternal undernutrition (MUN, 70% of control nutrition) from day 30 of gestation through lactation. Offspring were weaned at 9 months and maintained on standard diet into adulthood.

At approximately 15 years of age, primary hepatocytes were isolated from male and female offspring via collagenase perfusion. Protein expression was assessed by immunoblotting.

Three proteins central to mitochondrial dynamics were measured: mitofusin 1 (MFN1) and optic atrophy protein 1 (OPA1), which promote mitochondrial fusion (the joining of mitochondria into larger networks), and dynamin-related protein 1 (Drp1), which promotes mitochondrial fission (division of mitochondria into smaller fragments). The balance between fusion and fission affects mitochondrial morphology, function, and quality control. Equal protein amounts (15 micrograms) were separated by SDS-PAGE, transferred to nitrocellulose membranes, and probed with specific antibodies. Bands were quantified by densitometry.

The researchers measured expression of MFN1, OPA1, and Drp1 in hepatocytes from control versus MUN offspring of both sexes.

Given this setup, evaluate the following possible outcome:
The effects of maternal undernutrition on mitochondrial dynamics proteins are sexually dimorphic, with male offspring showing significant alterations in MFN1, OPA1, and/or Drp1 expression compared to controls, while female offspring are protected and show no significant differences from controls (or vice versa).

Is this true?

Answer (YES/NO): NO